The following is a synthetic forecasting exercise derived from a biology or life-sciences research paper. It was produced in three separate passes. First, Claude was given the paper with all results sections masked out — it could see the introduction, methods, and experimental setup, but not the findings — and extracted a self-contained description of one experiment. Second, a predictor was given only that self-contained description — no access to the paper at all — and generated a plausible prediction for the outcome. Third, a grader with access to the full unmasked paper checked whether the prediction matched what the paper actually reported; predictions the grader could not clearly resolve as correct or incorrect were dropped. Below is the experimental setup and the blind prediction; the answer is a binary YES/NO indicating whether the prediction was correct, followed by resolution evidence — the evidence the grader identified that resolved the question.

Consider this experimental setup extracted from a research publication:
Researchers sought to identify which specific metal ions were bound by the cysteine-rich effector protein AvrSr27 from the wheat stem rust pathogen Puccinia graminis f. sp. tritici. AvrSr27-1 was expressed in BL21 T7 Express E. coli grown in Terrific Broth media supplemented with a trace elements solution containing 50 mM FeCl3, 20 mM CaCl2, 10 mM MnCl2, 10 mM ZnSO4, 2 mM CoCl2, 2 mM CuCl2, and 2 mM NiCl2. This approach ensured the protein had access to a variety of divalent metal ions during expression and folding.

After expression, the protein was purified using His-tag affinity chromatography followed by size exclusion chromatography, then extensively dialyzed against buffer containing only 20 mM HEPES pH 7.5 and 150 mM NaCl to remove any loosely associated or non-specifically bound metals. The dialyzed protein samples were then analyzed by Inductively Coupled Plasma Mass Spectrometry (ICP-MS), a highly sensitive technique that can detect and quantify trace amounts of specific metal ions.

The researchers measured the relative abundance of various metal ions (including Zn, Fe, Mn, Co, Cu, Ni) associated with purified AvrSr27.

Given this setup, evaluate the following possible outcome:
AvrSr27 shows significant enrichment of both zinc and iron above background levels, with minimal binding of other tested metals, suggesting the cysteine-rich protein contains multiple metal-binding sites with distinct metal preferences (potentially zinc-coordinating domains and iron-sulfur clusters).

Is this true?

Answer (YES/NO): NO